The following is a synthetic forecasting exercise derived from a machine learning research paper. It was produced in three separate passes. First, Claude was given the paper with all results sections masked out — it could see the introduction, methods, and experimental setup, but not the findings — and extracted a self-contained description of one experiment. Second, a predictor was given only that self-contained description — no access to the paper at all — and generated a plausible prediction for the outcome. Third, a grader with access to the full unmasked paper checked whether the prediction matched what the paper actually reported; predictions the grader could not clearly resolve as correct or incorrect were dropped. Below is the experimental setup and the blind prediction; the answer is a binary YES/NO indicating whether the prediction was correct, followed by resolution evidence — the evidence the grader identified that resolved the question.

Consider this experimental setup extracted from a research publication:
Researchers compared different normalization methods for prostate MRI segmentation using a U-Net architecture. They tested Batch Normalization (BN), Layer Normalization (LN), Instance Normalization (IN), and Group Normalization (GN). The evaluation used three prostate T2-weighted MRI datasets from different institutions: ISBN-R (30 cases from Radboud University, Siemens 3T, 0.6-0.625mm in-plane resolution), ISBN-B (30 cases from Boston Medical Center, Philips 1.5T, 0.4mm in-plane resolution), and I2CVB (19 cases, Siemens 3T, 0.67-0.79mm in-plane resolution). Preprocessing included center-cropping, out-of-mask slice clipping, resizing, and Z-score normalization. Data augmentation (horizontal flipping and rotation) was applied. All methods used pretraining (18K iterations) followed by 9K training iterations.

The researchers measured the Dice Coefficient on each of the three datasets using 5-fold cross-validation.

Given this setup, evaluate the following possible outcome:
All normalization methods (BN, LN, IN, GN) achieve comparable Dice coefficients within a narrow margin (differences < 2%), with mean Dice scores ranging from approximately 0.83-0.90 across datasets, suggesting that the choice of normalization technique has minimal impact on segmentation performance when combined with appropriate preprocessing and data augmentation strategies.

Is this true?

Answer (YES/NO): NO